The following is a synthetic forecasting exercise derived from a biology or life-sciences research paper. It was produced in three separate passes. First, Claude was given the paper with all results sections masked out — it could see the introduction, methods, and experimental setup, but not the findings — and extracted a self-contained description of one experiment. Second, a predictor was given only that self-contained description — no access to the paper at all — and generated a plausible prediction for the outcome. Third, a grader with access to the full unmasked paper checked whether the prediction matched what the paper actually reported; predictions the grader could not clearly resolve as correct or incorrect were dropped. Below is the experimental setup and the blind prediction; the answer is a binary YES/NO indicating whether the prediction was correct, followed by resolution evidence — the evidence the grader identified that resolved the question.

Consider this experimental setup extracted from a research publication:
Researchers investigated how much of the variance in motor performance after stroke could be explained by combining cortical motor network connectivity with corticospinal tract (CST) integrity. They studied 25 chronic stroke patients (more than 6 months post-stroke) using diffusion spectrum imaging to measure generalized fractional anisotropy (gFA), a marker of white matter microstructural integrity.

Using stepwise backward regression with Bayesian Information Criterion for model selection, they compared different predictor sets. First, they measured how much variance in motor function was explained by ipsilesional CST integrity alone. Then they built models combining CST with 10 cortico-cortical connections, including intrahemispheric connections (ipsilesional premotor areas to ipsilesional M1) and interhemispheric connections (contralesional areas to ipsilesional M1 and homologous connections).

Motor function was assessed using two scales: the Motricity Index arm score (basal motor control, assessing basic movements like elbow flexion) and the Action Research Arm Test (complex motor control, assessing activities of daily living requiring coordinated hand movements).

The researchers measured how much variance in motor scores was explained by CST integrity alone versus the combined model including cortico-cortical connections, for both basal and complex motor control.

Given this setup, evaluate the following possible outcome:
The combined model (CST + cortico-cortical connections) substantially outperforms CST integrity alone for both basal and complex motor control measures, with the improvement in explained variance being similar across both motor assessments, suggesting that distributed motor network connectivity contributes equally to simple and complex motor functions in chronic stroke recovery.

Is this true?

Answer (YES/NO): NO